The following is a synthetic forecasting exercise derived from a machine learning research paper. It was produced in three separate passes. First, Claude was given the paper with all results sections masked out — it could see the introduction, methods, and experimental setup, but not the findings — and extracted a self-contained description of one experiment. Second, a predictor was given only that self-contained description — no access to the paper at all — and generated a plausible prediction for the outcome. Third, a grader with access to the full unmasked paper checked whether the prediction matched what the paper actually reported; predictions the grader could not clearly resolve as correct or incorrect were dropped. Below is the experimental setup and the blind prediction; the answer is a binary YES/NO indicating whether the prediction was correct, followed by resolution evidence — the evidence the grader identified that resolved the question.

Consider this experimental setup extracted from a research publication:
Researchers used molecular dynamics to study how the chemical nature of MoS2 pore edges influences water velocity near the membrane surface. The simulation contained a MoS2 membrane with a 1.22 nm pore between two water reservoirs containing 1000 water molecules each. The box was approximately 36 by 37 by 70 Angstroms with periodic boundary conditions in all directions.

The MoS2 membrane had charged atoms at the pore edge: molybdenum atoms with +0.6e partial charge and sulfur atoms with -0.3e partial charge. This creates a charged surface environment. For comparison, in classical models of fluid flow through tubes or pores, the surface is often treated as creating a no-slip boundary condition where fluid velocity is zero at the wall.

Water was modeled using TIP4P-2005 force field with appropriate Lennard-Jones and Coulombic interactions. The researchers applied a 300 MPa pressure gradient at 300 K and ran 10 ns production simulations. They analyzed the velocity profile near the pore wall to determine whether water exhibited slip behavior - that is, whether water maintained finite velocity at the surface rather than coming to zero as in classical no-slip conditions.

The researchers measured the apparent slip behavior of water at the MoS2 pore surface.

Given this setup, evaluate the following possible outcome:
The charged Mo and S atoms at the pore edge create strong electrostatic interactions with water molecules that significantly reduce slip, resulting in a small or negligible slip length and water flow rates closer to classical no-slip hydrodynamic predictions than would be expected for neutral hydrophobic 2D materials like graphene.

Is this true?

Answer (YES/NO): NO